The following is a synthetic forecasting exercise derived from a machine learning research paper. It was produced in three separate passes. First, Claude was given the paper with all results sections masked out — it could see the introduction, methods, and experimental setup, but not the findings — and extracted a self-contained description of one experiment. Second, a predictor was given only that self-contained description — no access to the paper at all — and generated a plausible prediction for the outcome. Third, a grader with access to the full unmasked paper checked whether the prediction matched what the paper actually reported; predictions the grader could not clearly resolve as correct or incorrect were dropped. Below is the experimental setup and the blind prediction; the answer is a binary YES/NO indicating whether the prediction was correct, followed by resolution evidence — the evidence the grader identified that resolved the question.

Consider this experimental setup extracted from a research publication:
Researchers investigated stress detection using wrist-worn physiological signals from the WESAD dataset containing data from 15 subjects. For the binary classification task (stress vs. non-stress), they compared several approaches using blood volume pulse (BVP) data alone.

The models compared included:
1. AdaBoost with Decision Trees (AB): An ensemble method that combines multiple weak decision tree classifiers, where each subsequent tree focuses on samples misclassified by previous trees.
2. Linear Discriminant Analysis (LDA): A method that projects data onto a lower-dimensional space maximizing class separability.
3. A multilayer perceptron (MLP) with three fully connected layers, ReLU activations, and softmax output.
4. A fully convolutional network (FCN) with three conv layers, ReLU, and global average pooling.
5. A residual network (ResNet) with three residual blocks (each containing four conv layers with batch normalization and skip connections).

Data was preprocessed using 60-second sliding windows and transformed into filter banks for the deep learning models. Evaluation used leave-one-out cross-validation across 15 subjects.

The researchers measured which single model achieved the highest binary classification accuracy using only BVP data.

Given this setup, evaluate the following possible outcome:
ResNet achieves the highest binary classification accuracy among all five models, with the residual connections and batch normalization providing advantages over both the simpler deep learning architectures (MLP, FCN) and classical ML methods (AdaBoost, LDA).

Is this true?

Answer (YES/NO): NO